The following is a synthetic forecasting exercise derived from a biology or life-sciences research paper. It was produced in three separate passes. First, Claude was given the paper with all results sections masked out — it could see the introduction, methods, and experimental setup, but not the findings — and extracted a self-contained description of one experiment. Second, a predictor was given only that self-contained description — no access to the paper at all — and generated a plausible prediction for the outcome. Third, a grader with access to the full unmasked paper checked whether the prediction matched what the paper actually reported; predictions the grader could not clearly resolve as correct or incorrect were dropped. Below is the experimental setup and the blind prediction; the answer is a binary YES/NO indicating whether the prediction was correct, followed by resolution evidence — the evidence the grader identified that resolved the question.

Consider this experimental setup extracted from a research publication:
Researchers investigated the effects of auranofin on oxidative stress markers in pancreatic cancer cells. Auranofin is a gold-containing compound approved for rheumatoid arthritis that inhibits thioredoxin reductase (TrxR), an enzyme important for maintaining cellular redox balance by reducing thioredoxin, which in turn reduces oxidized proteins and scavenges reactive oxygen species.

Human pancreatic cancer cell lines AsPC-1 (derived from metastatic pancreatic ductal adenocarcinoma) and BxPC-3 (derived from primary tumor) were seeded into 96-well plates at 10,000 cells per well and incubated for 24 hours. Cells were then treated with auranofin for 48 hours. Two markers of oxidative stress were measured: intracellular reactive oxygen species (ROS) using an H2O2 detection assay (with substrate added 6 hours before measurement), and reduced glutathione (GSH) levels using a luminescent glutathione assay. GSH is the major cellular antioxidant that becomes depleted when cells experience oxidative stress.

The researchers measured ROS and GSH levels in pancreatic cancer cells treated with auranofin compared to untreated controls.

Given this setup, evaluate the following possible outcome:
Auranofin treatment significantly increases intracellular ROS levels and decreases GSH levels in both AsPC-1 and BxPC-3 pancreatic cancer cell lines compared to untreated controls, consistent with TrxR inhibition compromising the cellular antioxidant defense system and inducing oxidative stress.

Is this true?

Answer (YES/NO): YES